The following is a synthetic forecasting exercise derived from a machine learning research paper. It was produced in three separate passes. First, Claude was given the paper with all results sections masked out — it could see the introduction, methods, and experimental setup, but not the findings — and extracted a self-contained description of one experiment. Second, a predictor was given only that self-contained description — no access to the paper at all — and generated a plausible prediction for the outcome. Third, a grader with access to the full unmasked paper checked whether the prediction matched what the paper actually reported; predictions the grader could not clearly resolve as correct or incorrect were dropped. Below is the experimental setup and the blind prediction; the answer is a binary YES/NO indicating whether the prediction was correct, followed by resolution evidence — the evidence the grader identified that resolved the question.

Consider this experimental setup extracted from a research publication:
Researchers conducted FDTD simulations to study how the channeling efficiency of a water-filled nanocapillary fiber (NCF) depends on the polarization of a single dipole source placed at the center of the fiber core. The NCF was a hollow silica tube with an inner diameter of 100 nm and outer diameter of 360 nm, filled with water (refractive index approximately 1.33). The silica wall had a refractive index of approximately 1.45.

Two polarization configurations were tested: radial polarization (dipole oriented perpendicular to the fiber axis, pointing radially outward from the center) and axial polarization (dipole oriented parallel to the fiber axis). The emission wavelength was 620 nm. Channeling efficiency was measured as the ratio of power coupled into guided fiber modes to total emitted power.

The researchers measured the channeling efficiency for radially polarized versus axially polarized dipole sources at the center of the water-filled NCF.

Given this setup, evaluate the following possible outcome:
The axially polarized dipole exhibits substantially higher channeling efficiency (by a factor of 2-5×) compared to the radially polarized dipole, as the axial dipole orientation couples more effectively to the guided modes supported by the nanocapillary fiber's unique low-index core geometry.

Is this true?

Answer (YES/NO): NO